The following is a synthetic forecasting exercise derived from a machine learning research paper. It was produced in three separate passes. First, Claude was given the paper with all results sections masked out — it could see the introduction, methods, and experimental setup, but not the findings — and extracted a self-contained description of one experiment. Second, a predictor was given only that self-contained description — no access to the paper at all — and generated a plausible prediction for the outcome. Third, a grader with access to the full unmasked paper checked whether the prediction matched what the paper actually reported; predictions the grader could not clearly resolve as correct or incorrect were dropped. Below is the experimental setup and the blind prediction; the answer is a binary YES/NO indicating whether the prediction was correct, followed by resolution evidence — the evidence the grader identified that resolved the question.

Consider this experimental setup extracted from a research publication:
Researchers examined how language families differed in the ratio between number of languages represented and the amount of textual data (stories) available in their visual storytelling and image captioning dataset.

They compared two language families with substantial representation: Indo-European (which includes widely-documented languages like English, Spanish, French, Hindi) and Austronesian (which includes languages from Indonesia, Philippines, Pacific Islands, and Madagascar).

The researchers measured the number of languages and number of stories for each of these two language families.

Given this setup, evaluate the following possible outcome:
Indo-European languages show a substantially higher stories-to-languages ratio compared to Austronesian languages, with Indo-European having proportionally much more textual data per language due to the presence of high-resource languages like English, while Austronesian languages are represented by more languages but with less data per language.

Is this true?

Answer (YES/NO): YES